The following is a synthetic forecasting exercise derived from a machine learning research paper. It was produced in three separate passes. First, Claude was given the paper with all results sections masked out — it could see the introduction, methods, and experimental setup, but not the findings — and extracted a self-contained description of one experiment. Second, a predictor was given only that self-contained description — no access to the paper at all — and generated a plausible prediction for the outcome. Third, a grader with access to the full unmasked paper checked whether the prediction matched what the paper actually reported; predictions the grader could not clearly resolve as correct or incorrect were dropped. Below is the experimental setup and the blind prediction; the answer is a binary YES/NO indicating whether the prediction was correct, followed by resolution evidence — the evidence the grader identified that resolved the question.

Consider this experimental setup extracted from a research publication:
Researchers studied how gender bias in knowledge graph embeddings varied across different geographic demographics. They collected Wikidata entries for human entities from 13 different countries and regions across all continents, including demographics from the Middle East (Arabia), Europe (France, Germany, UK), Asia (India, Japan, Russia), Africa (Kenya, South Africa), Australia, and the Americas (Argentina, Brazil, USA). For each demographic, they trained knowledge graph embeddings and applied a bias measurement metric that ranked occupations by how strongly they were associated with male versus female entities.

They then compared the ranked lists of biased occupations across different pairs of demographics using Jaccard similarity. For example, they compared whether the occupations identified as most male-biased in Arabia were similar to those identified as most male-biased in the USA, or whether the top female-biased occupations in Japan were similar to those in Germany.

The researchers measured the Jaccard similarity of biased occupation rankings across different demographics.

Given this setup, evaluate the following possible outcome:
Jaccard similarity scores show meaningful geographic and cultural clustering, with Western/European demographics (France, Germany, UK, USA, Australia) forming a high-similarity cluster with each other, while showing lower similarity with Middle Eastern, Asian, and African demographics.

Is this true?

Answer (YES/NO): NO